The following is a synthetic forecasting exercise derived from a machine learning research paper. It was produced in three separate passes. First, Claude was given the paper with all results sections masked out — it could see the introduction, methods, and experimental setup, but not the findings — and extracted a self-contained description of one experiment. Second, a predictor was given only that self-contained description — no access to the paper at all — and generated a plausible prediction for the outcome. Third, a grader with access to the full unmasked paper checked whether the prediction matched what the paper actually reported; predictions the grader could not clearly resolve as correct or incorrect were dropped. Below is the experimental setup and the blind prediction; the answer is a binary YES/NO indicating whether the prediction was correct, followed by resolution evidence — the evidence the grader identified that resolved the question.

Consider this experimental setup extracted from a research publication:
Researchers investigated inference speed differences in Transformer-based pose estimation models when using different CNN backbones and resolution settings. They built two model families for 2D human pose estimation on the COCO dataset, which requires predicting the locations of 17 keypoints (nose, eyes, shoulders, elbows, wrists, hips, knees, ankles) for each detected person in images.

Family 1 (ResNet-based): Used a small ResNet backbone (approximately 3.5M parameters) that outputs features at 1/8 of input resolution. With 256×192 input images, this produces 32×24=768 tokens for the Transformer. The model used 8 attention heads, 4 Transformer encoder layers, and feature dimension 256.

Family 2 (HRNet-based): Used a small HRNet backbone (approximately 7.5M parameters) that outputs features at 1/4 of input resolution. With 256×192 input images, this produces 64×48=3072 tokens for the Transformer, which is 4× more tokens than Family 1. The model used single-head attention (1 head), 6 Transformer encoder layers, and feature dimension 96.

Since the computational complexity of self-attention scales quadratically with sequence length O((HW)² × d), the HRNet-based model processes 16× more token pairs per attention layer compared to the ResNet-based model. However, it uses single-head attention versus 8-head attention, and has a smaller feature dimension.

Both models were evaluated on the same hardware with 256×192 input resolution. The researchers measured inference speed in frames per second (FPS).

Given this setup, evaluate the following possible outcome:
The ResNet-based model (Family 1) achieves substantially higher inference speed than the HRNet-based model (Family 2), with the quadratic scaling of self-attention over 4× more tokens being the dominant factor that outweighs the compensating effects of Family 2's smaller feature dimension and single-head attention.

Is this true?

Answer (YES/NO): YES